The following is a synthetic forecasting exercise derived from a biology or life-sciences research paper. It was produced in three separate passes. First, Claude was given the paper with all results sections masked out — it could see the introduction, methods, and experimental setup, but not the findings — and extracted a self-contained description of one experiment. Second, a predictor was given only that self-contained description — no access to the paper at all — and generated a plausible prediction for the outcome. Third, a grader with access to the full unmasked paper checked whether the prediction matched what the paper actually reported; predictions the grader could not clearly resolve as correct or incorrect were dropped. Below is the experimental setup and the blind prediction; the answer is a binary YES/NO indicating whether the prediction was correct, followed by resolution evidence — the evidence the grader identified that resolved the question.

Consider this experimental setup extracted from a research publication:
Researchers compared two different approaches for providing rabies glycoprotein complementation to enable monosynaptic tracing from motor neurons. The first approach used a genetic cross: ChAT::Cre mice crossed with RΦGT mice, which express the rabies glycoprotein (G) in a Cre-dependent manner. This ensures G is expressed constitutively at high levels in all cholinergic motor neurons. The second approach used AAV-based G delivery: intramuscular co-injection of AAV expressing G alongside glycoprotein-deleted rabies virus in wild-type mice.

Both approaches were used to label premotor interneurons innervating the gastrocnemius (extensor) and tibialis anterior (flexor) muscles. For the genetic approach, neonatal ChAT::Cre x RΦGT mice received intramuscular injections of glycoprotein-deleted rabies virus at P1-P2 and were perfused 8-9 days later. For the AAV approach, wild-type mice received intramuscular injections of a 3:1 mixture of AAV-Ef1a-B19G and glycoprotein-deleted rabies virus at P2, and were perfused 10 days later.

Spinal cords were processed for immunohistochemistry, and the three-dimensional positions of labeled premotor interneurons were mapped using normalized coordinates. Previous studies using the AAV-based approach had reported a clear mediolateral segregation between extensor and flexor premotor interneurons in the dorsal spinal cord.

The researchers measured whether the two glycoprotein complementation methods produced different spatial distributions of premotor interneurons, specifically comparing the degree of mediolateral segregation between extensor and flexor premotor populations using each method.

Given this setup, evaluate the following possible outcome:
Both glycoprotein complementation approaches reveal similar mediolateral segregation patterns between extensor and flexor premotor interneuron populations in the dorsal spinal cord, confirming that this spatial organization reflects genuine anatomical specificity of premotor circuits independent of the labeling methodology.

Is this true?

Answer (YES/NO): NO